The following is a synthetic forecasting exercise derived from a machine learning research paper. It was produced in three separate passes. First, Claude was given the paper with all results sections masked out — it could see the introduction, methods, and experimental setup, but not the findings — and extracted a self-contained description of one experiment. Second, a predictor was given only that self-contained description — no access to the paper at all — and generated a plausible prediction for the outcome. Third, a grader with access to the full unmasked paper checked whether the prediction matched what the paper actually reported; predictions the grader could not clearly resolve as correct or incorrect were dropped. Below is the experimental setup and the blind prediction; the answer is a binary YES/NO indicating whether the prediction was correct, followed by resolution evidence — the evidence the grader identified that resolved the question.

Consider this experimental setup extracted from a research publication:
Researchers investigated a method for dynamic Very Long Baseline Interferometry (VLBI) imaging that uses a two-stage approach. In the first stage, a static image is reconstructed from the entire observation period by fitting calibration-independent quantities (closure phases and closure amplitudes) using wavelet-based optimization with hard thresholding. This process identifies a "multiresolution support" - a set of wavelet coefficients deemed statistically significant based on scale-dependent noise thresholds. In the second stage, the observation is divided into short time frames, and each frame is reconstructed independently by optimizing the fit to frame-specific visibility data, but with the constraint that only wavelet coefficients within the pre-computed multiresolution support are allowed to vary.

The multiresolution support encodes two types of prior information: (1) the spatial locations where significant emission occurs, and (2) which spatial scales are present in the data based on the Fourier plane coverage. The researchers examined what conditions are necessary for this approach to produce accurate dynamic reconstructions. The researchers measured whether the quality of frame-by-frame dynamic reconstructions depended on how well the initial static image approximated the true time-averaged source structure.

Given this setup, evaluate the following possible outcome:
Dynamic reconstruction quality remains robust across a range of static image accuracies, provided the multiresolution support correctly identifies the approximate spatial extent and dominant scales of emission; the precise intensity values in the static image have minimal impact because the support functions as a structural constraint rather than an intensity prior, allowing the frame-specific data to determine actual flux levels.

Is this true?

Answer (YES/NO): NO